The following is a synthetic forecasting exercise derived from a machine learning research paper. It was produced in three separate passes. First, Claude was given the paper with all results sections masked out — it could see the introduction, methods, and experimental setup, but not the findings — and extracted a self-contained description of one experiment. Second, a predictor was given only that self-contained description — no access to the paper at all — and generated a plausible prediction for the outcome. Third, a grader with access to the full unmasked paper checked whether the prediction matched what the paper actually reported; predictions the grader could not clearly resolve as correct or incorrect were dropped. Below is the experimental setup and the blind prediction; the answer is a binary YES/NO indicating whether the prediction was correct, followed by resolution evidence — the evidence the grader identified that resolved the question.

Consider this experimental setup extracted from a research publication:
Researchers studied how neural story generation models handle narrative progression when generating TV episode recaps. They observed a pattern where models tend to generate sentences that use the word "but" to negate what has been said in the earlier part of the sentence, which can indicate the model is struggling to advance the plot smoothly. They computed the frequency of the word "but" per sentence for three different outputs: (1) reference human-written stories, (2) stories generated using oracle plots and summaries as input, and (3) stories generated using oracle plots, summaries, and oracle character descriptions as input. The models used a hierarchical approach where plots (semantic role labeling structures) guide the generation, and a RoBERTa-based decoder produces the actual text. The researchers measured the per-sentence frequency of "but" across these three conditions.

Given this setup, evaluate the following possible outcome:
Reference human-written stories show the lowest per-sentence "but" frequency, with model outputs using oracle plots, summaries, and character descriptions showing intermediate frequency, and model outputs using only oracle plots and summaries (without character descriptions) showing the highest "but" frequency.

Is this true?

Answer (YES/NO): YES